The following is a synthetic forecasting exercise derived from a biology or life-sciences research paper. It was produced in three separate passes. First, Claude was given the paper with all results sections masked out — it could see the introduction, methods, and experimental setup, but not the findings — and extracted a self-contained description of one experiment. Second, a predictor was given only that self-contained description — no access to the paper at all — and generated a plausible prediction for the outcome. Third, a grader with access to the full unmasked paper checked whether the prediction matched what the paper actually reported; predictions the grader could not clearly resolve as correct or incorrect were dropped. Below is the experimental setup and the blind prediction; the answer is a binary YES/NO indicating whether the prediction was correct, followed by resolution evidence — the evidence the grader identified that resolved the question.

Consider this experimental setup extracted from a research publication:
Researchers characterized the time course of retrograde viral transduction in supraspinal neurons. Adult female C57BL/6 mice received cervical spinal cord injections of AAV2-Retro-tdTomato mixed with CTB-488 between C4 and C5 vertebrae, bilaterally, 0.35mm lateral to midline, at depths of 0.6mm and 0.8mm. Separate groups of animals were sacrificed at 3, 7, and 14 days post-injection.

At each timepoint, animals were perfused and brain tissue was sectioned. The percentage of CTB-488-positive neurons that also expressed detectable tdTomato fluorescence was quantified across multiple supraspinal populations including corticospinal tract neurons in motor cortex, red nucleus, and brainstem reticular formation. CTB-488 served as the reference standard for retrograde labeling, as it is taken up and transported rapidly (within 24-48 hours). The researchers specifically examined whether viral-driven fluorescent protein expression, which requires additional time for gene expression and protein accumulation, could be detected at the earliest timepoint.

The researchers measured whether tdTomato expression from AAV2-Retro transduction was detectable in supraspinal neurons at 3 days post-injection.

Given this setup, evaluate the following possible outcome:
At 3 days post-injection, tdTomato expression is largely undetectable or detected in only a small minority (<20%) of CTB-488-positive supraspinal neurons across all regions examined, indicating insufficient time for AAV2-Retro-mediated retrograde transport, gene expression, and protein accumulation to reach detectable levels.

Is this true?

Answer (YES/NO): NO